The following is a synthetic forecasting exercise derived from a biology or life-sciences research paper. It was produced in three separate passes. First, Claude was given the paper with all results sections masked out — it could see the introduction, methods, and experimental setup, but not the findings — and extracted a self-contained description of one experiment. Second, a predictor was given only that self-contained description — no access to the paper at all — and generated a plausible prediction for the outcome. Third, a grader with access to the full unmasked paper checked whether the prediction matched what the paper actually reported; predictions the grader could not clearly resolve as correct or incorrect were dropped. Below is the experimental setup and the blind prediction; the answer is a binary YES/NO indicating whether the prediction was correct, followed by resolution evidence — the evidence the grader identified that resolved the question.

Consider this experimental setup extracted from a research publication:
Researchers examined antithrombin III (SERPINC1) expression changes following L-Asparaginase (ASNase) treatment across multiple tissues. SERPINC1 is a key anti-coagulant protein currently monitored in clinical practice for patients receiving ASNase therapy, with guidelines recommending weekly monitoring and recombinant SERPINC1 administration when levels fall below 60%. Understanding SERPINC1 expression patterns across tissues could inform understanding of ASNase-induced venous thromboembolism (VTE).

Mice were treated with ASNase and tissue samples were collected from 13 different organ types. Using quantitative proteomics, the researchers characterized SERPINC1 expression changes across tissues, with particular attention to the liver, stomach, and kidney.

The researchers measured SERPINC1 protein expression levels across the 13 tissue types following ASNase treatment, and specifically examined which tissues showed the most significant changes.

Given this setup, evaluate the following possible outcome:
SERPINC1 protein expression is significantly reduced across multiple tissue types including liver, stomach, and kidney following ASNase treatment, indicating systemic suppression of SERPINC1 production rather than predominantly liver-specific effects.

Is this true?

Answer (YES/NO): YES